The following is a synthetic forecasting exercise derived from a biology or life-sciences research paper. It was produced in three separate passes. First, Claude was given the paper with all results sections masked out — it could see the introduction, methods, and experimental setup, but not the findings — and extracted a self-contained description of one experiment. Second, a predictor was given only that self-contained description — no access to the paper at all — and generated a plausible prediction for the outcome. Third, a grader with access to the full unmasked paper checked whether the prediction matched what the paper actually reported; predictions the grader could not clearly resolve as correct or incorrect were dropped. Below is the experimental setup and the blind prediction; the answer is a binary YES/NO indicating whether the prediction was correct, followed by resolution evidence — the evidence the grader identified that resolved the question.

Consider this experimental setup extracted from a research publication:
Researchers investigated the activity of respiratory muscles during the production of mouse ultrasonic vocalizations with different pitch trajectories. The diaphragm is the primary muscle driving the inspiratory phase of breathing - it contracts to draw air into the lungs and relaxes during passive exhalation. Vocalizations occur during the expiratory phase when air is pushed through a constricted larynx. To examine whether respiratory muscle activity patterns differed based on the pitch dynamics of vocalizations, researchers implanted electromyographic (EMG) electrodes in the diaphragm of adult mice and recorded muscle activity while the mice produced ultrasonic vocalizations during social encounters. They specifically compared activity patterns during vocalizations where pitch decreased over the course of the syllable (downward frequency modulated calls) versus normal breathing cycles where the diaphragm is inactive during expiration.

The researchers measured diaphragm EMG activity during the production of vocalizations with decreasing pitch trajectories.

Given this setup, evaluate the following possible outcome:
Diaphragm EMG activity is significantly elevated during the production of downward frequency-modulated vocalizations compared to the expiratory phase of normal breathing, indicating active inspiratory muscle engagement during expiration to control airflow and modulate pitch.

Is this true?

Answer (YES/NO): YES